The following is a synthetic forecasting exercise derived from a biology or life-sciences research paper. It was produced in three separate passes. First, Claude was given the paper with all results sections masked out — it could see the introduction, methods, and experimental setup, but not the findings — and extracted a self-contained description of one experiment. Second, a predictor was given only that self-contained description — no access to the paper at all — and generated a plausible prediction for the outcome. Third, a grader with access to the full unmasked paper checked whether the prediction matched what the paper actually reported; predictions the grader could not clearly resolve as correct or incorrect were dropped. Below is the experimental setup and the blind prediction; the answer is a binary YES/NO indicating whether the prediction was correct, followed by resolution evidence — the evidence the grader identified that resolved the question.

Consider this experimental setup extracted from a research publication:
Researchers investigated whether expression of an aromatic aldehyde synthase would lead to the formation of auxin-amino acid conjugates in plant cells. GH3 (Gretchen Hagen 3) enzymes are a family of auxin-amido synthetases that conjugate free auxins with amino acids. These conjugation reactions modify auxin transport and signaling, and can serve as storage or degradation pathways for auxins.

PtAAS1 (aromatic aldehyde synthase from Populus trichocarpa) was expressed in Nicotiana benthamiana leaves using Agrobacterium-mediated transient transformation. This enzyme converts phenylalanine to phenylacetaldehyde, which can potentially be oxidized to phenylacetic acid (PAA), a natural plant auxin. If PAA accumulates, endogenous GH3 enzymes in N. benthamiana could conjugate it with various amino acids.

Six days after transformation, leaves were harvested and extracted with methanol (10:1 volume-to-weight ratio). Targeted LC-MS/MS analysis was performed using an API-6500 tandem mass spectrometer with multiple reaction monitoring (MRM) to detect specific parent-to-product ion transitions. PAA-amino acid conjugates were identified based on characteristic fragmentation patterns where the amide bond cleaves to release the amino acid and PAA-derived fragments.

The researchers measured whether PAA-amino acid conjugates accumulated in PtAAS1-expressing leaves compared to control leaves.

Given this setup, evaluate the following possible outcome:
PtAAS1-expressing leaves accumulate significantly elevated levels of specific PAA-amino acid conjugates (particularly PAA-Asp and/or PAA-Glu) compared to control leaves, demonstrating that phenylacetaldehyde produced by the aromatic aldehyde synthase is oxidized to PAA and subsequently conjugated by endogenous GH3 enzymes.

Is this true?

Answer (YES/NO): YES